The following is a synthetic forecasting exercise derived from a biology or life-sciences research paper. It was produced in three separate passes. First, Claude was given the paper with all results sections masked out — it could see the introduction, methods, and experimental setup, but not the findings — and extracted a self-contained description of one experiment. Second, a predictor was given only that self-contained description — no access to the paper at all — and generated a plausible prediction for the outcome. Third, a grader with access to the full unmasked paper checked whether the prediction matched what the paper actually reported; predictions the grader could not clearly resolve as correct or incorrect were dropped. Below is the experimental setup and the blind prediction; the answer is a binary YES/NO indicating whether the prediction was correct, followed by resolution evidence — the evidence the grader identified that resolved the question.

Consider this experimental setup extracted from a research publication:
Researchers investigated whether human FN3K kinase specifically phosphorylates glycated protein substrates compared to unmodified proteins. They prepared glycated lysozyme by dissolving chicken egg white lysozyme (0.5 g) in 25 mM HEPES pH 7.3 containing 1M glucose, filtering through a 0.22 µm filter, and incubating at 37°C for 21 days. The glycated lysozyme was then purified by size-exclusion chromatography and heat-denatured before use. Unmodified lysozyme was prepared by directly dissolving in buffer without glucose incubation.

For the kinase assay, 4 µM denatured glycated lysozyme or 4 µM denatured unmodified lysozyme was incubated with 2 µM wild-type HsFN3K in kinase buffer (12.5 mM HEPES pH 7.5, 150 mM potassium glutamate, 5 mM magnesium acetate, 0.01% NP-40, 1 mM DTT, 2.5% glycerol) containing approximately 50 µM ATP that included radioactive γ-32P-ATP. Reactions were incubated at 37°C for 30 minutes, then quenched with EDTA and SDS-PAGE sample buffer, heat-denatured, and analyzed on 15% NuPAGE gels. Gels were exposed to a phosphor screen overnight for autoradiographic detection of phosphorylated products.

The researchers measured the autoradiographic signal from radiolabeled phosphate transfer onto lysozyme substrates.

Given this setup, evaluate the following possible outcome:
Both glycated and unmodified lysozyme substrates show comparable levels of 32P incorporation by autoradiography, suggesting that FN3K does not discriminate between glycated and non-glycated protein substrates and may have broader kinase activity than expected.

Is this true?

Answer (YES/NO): NO